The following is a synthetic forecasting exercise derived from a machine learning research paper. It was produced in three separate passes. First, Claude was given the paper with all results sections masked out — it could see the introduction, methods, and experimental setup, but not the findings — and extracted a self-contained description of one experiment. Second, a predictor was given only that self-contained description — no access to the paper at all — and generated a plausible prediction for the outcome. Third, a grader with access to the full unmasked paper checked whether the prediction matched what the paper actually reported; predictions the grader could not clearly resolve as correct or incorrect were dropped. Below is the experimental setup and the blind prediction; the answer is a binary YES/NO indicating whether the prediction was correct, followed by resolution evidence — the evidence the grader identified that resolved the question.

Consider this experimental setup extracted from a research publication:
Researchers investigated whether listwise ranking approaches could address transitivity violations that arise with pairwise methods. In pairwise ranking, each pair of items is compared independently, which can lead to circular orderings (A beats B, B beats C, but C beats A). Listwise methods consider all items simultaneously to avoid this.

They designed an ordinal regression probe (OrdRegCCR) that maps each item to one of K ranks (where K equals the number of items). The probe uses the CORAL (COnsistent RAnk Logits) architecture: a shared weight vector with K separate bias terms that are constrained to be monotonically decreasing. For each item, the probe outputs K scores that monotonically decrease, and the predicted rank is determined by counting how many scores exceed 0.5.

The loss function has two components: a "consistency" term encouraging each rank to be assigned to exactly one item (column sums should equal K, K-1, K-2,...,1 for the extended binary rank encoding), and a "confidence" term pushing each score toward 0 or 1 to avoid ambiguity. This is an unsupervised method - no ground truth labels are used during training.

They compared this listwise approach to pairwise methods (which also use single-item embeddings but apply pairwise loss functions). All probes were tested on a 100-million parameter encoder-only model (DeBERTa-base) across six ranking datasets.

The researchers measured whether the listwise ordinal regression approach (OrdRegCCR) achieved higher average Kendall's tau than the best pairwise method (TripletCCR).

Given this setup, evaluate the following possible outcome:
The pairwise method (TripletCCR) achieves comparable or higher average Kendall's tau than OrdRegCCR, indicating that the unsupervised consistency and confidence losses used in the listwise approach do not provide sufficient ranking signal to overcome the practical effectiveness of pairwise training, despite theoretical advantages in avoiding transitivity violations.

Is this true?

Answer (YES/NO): YES